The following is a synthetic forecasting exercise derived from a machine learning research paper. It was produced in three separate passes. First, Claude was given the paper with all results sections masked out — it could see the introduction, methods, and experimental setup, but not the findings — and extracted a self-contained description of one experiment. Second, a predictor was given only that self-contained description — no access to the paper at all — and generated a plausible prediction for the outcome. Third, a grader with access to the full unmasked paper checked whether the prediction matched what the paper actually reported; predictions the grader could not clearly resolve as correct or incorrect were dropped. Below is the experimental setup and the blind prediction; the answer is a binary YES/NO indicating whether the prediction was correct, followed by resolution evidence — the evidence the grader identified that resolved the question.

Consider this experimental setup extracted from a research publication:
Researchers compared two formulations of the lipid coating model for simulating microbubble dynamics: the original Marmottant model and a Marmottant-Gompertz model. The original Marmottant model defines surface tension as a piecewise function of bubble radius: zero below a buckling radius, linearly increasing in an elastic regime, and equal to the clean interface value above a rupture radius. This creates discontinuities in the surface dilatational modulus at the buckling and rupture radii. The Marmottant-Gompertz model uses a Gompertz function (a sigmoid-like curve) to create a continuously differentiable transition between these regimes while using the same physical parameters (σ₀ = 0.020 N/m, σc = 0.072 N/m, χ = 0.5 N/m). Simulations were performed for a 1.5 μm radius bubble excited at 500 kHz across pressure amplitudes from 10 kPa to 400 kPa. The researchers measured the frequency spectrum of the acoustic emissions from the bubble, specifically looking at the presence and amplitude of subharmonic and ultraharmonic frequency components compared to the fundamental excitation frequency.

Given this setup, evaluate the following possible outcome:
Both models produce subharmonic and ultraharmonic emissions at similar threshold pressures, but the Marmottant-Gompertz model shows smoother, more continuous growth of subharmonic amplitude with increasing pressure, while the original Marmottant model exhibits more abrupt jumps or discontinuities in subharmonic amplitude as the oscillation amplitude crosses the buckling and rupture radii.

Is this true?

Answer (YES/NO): NO